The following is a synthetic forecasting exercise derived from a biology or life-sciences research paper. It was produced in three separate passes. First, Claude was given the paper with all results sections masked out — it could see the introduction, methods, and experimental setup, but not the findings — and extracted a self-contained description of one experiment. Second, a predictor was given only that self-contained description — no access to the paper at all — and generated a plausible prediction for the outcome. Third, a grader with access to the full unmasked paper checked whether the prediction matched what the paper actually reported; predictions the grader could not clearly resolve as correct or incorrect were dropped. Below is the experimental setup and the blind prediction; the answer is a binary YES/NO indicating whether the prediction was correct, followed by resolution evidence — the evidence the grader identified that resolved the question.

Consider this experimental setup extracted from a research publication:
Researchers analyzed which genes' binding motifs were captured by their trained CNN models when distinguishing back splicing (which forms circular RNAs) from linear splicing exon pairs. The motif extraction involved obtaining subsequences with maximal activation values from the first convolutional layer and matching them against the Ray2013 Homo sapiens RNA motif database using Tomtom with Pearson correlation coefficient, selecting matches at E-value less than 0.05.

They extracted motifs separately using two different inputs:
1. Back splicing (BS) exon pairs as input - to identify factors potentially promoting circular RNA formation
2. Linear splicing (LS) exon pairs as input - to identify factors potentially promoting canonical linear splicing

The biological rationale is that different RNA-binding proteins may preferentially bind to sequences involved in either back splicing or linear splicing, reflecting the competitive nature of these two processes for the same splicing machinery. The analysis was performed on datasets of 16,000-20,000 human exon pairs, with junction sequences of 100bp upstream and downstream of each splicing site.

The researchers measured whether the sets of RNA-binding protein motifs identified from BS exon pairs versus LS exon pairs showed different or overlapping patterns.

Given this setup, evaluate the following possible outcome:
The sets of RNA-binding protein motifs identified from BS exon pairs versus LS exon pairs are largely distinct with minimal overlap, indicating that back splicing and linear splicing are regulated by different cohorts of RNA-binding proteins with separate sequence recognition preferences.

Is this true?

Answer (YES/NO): NO